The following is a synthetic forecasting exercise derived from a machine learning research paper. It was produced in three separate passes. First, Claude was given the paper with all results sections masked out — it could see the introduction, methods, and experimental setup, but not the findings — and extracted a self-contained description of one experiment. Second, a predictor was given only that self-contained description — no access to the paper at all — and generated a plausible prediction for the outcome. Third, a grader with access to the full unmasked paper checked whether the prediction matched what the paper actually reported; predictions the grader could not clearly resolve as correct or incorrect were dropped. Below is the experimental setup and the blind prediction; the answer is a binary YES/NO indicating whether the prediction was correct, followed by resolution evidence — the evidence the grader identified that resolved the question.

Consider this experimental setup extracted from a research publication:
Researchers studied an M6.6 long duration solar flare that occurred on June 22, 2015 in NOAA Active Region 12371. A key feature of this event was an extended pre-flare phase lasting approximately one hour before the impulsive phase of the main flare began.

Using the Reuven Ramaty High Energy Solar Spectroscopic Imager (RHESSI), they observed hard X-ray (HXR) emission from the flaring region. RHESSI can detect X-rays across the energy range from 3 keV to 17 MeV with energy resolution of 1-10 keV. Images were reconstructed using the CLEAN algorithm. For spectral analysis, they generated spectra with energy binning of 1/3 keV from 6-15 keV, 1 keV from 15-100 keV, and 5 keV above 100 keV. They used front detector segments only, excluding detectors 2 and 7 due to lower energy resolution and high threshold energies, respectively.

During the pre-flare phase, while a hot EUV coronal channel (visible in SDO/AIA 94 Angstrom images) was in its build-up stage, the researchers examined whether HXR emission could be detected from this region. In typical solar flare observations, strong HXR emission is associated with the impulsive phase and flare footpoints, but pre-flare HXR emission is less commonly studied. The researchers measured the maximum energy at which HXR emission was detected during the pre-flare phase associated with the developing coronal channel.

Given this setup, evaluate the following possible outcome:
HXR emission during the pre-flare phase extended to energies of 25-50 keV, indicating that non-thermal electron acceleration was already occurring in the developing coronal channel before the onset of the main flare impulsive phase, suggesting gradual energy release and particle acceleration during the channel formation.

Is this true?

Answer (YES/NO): NO